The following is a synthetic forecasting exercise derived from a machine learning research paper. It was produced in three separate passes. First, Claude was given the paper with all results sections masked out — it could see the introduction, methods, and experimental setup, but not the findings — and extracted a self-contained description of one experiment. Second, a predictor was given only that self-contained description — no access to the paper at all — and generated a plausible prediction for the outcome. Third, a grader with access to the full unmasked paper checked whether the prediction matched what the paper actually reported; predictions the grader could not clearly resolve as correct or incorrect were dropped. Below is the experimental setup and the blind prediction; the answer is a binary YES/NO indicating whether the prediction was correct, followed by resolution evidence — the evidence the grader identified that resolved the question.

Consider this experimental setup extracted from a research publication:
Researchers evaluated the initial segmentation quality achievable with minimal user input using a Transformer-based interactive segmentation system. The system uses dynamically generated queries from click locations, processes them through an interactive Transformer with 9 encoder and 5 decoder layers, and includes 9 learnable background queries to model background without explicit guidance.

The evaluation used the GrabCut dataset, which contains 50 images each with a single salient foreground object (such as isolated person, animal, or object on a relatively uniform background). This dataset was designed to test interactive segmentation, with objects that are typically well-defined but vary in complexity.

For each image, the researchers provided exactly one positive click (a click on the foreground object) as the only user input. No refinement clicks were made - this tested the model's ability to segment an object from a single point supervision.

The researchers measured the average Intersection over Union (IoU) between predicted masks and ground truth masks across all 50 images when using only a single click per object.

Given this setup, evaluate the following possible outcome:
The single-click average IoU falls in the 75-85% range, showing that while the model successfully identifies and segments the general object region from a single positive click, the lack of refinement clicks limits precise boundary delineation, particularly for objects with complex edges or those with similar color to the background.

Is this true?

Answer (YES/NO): YES